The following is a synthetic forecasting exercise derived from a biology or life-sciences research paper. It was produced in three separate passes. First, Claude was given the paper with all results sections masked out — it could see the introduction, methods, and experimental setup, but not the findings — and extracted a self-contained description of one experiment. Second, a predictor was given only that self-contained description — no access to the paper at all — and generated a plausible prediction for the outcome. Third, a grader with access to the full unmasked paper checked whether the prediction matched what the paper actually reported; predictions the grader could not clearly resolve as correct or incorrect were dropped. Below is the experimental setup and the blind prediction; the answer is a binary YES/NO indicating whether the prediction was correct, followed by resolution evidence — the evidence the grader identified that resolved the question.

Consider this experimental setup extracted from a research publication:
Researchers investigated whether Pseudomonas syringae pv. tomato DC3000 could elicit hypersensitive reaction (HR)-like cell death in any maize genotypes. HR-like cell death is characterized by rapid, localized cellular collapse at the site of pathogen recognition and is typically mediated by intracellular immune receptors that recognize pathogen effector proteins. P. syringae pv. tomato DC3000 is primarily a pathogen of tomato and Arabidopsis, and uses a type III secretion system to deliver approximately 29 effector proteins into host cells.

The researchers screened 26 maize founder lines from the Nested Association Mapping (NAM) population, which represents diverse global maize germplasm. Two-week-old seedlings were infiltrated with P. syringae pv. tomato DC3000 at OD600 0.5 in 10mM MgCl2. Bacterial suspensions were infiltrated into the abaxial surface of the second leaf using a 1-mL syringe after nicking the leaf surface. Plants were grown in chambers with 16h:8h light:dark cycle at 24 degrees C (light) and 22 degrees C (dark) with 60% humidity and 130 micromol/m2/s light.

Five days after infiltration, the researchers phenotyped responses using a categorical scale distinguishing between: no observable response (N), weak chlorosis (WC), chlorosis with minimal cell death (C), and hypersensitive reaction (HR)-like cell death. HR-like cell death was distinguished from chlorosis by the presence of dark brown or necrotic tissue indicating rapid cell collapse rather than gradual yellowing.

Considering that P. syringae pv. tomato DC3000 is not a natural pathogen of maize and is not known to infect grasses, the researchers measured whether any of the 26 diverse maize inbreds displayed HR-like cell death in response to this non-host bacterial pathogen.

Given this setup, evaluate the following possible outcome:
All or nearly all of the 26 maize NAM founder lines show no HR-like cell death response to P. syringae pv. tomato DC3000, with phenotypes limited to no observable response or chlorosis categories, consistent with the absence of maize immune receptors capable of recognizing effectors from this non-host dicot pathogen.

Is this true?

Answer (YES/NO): NO